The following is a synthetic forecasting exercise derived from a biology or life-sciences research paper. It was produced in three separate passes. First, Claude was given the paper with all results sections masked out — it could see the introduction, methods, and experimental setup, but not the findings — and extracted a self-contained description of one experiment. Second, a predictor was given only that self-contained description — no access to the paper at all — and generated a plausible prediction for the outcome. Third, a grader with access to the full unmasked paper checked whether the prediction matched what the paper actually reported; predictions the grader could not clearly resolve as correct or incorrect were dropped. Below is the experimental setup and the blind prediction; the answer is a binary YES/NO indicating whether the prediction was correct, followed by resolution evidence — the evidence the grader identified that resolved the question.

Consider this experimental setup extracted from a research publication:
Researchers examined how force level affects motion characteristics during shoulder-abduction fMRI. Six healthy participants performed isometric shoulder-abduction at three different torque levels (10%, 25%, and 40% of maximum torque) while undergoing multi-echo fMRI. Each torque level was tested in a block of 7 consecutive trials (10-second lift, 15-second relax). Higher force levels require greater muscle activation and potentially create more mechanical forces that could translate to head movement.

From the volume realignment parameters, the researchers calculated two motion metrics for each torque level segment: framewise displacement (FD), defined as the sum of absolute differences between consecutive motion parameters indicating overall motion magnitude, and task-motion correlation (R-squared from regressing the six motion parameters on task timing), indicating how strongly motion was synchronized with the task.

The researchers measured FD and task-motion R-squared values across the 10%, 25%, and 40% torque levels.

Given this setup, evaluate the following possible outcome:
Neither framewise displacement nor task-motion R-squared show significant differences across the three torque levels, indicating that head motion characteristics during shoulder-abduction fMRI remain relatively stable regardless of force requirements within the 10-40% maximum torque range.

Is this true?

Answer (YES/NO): NO